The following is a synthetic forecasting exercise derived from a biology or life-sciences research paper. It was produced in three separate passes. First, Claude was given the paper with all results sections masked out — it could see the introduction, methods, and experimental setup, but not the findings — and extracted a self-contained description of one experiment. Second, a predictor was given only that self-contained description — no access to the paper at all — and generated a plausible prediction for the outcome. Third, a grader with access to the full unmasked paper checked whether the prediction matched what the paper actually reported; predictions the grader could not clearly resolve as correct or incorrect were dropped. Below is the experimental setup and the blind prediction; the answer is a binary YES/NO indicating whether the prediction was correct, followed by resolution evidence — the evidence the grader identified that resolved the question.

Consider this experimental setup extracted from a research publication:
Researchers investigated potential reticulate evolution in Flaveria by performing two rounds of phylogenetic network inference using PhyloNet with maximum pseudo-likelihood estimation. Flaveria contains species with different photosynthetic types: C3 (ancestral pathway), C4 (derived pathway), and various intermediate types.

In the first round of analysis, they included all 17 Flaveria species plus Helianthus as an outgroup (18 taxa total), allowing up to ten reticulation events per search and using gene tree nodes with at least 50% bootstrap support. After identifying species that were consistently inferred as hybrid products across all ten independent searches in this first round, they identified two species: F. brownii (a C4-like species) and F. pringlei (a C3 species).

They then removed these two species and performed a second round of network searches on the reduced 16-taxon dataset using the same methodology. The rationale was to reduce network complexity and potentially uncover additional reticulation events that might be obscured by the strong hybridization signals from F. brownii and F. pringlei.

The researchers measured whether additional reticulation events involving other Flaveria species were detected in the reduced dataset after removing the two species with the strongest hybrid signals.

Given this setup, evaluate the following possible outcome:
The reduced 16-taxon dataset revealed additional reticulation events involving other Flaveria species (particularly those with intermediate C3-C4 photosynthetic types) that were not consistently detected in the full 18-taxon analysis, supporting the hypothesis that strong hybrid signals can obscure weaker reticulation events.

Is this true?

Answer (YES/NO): NO